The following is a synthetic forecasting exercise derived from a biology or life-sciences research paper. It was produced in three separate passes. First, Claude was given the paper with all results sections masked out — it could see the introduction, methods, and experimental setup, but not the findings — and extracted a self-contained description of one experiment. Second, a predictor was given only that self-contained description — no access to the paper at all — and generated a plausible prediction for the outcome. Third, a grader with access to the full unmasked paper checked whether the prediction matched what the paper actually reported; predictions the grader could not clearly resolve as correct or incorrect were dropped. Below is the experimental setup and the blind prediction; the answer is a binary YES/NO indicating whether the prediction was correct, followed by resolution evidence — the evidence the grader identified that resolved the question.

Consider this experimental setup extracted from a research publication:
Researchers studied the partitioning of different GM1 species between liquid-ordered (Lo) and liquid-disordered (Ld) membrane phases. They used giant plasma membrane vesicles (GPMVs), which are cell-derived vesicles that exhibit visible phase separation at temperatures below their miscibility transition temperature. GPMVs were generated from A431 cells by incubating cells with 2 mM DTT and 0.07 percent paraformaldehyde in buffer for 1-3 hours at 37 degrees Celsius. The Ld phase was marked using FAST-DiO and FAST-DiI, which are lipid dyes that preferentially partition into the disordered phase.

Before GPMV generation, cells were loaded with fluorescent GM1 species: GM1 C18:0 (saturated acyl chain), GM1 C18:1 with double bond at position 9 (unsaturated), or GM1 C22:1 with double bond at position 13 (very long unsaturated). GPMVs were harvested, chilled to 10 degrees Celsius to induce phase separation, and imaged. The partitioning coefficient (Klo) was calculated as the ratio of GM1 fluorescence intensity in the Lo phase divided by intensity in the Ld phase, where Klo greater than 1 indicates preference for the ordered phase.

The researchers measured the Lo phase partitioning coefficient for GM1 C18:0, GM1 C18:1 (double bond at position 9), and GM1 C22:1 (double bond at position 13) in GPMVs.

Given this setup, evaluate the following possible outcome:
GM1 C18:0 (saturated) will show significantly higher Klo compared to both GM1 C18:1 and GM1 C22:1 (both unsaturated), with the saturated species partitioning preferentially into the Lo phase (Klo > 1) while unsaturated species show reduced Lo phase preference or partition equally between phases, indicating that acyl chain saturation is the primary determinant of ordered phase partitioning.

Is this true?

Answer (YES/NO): YES